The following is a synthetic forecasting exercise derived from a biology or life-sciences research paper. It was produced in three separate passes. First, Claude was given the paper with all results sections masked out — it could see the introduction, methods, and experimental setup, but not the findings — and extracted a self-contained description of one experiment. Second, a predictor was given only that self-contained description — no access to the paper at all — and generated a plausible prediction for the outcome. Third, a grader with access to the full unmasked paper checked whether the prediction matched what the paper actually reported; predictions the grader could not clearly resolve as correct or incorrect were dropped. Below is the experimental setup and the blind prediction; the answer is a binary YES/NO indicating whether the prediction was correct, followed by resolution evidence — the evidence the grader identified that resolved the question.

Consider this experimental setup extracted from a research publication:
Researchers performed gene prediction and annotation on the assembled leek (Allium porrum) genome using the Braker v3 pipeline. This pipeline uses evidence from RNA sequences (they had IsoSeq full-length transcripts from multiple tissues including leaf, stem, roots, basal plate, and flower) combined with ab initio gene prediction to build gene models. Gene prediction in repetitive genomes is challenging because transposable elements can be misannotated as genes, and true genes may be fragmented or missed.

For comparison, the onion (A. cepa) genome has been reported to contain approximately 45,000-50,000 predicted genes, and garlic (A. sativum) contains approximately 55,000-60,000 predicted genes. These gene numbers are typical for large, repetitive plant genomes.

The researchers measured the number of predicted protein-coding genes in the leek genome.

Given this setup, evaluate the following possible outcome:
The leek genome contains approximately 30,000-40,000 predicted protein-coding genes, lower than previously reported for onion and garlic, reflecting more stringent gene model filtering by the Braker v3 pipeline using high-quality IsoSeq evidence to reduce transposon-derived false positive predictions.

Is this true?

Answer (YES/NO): NO